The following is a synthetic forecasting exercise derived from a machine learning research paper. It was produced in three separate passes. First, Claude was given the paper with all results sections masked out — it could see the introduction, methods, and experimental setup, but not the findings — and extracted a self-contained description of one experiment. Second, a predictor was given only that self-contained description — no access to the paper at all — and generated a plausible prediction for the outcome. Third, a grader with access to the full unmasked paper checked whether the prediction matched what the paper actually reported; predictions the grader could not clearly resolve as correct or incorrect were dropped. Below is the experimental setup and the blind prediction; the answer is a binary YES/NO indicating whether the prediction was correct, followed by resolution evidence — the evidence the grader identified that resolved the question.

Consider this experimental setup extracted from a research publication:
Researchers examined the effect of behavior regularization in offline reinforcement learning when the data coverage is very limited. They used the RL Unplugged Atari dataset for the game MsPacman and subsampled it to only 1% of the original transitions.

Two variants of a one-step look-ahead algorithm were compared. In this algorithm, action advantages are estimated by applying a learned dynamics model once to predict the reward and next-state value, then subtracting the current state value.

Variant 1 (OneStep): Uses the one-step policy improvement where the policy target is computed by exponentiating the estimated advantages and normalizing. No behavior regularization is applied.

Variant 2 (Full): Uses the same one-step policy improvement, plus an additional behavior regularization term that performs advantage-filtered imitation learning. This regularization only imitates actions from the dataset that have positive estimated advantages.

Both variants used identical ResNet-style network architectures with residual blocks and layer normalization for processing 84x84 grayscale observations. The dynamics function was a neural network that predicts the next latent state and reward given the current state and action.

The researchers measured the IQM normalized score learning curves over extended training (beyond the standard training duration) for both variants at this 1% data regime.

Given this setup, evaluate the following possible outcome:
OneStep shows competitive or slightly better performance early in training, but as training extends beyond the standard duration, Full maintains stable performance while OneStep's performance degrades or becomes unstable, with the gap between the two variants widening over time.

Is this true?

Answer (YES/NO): NO